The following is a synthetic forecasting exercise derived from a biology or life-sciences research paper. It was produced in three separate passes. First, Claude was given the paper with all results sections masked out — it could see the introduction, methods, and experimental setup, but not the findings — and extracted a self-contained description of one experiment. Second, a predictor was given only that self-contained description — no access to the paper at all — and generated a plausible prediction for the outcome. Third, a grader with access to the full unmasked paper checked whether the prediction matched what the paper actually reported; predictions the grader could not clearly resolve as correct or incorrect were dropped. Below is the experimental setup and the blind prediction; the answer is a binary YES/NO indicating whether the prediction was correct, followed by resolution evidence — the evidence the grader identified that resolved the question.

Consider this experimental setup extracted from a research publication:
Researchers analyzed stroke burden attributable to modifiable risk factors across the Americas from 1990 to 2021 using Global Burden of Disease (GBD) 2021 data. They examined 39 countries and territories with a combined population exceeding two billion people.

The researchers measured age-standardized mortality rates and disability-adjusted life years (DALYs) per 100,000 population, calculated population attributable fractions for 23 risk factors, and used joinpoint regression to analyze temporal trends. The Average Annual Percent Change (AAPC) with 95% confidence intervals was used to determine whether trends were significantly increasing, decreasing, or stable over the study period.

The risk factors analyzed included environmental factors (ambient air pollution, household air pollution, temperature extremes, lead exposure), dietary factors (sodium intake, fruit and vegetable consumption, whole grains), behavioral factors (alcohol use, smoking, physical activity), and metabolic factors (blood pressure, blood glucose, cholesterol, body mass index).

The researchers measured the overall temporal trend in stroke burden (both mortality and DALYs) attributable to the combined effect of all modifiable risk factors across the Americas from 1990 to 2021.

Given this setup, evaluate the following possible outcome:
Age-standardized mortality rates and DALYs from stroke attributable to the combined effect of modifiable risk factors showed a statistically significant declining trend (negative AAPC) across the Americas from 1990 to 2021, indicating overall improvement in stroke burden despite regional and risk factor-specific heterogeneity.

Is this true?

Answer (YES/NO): YES